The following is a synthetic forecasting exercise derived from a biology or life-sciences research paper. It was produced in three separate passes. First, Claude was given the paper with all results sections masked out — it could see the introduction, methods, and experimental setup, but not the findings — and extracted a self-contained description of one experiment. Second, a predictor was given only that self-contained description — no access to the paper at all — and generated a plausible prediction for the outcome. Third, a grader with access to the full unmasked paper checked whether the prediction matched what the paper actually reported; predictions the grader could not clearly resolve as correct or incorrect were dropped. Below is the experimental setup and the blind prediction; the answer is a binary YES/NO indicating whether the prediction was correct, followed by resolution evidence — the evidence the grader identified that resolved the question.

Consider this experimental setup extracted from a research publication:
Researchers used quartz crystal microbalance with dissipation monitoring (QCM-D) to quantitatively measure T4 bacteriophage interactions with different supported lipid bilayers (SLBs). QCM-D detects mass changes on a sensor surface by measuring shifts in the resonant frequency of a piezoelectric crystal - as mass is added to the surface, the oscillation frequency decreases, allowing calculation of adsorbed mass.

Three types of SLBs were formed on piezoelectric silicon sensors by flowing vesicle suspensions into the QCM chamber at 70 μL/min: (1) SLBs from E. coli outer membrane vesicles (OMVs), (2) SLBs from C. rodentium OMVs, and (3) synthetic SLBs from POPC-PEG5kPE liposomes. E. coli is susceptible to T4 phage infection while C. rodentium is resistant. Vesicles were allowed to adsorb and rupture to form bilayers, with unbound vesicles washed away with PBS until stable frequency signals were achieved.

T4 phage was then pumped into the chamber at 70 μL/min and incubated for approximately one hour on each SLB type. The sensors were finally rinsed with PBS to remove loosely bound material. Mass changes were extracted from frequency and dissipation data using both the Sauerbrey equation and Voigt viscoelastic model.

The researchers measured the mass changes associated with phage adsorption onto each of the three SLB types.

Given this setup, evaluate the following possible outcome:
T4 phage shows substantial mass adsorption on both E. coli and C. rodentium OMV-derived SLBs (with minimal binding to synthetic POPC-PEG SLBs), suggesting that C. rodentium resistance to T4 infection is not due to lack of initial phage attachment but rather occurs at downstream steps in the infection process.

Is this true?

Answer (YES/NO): NO